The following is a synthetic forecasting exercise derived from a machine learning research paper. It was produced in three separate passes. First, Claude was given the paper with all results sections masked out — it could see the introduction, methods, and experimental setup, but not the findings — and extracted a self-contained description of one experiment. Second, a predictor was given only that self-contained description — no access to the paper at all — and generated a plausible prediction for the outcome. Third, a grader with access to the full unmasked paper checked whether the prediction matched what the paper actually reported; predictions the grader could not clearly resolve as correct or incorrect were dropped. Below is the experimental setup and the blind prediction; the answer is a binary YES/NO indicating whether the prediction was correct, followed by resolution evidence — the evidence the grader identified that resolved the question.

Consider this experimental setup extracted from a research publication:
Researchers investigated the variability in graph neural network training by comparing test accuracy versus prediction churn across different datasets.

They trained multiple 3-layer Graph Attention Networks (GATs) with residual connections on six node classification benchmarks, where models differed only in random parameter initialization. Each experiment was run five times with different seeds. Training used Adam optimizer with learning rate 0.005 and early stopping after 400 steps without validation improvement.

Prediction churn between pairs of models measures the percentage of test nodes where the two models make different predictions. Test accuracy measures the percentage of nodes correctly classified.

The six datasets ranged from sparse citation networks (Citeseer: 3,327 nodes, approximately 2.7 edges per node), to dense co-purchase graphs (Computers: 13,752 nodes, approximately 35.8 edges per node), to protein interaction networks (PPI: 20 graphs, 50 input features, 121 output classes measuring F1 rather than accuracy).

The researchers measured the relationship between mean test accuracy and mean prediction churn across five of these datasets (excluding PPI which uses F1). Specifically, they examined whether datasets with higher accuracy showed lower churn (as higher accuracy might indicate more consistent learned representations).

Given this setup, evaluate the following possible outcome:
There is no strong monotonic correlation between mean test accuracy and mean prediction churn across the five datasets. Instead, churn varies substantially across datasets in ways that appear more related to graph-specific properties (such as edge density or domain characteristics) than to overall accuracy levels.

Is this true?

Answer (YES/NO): YES